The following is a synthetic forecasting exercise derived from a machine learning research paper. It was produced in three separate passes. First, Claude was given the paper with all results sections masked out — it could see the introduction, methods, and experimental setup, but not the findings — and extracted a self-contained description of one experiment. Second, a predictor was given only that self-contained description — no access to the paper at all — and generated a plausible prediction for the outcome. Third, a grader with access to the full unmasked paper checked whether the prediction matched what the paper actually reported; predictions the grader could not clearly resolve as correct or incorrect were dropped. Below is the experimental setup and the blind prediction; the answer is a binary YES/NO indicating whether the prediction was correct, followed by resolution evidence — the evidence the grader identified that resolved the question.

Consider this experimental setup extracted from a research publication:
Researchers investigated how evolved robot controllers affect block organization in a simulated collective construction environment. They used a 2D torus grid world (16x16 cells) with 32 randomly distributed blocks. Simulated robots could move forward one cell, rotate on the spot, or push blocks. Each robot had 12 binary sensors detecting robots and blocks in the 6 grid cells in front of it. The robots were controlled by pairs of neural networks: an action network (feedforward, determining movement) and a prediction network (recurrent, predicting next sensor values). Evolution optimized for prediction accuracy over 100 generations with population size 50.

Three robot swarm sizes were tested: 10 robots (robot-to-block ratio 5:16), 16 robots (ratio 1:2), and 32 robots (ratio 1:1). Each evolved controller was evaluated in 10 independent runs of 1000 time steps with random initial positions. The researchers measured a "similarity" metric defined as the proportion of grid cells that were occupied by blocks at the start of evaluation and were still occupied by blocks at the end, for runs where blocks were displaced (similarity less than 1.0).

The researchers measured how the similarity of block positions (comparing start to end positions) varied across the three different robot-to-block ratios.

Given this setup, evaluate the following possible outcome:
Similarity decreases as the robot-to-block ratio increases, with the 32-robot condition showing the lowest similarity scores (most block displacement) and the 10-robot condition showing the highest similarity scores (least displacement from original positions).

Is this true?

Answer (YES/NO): YES